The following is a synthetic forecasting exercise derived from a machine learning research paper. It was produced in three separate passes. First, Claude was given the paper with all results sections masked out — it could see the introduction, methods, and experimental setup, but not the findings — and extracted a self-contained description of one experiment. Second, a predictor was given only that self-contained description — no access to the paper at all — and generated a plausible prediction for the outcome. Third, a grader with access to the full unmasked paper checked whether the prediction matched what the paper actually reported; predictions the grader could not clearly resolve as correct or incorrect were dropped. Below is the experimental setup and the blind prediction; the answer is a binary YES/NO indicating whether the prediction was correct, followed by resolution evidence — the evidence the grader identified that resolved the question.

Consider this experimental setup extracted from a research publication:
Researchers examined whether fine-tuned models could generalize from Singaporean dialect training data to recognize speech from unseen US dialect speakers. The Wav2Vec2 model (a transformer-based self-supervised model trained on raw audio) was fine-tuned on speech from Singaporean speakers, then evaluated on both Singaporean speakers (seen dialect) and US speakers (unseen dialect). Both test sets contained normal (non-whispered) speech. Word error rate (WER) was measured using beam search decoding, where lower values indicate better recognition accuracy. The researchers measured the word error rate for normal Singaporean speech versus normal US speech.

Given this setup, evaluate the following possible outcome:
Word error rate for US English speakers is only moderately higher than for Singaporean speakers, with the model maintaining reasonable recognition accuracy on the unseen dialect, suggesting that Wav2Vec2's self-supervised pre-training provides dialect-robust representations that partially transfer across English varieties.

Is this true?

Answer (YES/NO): NO